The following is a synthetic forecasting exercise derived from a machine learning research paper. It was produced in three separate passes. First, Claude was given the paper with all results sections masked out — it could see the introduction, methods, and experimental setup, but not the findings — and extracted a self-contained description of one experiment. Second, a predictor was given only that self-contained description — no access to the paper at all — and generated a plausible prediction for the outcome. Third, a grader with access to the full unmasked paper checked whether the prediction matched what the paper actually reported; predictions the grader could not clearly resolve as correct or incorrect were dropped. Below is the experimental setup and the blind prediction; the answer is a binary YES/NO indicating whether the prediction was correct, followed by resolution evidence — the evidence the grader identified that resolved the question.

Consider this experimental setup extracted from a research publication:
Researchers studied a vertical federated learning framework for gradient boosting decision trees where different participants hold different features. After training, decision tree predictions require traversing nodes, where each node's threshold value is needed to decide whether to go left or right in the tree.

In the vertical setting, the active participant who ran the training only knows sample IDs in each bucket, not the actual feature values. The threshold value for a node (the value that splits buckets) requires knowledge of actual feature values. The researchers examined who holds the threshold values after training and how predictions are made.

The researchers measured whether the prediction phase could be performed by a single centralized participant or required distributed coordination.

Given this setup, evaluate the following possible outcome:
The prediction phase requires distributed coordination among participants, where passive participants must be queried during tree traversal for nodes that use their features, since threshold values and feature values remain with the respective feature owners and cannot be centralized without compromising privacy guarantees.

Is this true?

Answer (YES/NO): YES